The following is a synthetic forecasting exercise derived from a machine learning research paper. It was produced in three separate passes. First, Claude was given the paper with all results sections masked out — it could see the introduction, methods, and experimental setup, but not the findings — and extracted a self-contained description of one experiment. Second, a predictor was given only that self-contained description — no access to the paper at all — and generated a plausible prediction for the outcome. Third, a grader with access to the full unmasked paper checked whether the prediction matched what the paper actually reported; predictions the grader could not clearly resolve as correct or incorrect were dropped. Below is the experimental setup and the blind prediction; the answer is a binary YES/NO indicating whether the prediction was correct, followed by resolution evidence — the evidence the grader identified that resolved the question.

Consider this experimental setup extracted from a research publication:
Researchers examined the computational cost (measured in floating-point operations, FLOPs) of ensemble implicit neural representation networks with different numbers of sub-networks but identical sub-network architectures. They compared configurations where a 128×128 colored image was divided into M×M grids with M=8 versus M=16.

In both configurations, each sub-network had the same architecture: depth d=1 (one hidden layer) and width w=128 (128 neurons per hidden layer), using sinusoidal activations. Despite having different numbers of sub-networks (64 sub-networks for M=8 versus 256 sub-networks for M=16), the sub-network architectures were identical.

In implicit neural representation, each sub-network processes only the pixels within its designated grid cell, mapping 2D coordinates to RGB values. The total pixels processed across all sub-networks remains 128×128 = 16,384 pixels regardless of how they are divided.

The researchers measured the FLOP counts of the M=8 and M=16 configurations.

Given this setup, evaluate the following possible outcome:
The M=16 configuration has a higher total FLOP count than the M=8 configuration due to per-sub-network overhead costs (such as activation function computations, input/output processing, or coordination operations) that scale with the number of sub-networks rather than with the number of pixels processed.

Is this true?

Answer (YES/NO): NO